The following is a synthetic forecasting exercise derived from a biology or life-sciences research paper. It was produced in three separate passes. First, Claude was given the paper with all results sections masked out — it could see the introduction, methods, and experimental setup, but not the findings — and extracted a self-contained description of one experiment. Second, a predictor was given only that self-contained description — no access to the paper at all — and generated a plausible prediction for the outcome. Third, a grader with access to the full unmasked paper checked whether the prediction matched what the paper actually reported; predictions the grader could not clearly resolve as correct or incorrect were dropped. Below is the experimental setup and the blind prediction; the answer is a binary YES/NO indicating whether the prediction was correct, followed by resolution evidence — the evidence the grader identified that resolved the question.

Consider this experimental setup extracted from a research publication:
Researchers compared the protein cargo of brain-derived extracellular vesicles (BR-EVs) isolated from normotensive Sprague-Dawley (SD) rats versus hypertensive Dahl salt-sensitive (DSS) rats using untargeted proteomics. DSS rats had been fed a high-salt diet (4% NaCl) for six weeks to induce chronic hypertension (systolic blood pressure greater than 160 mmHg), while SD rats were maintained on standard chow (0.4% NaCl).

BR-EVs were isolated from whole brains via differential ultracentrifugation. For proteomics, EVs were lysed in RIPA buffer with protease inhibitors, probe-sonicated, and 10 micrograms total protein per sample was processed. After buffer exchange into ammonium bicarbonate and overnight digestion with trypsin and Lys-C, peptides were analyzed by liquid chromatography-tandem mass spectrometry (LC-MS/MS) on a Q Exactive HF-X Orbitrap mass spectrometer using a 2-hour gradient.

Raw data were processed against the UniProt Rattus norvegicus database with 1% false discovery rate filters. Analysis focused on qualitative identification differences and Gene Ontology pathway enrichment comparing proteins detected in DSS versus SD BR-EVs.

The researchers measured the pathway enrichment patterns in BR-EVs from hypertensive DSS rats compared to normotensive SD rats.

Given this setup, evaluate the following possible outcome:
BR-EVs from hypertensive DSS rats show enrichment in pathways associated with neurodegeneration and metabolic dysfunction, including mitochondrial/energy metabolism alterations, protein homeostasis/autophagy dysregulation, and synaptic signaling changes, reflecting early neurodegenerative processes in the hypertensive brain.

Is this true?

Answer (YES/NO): NO